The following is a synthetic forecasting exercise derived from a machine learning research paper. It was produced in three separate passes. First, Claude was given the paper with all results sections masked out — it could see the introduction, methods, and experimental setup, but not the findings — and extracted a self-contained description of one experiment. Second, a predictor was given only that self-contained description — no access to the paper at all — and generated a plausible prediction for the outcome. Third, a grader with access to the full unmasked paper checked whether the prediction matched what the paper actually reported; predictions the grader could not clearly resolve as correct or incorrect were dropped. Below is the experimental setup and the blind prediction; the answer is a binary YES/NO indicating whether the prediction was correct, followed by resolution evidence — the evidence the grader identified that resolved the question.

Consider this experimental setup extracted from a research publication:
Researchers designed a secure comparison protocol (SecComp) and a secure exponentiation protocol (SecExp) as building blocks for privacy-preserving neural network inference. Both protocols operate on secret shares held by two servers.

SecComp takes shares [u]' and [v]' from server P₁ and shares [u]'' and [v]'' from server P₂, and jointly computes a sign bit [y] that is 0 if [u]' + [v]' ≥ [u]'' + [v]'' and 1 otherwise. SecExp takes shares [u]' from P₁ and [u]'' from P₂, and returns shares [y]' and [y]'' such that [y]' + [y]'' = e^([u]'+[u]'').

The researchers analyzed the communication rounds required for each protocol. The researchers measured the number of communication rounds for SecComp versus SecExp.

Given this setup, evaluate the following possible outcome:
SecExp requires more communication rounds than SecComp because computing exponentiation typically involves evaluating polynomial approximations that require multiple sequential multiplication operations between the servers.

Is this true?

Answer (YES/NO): NO